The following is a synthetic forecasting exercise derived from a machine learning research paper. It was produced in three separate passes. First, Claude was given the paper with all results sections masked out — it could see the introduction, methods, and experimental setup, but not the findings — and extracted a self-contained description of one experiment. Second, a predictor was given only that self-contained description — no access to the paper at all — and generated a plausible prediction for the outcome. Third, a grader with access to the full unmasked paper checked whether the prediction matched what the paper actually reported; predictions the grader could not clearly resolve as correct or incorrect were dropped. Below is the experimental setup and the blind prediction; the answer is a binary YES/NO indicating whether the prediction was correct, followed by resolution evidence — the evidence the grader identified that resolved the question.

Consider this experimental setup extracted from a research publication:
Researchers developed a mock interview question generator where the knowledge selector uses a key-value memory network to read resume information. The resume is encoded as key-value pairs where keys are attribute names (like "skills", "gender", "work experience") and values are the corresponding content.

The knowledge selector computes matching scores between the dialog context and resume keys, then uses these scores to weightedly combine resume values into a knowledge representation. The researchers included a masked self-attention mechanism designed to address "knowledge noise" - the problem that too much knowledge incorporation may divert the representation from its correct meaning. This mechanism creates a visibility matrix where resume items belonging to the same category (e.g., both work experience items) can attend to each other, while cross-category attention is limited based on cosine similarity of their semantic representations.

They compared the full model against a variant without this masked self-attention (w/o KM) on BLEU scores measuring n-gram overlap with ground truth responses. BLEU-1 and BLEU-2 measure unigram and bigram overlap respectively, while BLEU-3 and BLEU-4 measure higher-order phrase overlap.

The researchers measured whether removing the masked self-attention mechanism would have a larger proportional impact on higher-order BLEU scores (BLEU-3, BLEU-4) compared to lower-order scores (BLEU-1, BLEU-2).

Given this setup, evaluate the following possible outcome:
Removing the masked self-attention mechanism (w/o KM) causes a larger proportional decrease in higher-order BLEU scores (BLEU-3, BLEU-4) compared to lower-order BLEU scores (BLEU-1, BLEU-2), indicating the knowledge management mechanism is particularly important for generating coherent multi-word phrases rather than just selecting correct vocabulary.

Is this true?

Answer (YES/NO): YES